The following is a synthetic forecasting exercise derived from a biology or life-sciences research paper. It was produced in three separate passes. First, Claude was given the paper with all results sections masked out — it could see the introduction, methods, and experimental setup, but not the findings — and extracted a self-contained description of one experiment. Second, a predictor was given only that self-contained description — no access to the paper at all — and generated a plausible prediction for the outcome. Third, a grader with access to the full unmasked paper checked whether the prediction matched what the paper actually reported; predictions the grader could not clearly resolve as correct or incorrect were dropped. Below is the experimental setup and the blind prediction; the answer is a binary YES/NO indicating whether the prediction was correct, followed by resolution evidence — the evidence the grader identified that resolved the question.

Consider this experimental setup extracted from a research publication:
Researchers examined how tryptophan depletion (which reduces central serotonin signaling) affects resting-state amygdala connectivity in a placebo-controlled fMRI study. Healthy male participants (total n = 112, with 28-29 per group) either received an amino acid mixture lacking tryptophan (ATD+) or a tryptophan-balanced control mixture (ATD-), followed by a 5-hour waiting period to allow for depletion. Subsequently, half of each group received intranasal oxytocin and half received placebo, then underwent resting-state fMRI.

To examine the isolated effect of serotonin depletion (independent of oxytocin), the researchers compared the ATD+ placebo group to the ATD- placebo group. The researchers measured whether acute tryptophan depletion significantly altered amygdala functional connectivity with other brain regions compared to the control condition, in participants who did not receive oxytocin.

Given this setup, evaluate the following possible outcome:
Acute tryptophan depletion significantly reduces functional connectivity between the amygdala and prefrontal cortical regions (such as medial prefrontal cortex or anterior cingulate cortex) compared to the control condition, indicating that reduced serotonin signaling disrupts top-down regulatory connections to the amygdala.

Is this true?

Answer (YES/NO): NO